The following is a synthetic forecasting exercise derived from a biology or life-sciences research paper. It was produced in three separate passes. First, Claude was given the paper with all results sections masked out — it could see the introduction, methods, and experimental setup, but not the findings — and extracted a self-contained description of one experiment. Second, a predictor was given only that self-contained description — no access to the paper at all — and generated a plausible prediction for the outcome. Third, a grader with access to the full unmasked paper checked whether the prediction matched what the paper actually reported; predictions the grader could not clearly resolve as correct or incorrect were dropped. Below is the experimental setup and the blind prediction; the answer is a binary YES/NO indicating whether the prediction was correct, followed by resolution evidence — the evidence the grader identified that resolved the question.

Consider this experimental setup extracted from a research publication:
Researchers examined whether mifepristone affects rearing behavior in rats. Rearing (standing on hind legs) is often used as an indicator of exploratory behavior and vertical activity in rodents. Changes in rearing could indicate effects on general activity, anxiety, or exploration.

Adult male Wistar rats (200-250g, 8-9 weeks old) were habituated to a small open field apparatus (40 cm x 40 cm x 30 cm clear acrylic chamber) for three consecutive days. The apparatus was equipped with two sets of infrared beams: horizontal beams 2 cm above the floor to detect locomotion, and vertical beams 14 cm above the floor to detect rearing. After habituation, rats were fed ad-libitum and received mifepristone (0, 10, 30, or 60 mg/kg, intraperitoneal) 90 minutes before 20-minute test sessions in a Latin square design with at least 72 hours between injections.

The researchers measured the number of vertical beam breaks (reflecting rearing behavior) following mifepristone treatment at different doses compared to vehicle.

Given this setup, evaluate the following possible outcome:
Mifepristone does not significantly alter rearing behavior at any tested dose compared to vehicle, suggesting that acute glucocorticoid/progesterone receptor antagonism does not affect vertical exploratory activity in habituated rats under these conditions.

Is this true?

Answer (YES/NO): NO